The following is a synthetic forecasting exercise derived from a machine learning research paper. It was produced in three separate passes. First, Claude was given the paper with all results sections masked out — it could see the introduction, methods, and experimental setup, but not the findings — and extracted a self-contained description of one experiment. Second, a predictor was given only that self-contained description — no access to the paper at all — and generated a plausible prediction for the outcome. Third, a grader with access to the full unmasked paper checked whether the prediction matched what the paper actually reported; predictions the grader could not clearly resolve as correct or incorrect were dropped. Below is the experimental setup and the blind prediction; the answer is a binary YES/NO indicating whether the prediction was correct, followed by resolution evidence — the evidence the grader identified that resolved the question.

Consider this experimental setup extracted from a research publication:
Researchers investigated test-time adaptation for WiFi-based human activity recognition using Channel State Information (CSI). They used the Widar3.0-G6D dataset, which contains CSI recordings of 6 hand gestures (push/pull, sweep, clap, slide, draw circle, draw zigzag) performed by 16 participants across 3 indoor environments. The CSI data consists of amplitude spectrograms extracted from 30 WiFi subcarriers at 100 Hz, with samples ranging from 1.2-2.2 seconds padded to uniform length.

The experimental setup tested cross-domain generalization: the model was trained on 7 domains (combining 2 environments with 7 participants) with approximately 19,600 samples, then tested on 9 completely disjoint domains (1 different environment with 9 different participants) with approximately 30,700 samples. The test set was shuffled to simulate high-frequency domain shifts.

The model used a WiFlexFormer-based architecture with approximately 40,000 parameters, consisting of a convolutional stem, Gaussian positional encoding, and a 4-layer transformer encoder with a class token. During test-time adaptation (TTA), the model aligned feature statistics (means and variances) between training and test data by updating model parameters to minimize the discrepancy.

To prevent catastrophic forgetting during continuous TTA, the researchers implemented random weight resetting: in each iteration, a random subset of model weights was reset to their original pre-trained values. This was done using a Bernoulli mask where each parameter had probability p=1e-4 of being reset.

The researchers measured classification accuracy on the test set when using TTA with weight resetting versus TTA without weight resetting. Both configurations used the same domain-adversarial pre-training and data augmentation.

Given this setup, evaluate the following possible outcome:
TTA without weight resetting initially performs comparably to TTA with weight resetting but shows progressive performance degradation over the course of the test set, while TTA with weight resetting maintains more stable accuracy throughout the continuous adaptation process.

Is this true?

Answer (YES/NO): YES